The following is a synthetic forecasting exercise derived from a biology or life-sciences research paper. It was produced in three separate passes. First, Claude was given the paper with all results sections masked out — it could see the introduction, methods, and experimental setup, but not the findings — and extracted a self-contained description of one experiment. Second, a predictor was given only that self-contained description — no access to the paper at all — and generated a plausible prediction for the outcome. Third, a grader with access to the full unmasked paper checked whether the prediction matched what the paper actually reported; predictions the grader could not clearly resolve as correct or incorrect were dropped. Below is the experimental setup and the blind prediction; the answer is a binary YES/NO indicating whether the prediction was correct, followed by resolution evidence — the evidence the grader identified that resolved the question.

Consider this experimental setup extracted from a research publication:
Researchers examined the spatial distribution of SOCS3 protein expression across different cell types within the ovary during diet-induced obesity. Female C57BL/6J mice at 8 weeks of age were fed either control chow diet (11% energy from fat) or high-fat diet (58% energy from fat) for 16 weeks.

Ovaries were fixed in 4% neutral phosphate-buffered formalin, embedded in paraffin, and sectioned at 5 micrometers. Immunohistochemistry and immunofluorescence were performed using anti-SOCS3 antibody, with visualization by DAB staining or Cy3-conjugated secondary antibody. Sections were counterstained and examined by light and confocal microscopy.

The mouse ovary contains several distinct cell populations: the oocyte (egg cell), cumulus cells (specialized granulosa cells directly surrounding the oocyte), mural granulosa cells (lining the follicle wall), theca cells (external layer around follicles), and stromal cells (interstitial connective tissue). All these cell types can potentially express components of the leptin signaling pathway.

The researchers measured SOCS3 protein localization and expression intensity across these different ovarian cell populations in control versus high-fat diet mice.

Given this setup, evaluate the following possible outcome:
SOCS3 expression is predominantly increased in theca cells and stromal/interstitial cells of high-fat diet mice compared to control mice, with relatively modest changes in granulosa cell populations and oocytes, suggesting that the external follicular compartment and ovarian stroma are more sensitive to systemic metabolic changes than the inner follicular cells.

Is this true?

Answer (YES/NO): NO